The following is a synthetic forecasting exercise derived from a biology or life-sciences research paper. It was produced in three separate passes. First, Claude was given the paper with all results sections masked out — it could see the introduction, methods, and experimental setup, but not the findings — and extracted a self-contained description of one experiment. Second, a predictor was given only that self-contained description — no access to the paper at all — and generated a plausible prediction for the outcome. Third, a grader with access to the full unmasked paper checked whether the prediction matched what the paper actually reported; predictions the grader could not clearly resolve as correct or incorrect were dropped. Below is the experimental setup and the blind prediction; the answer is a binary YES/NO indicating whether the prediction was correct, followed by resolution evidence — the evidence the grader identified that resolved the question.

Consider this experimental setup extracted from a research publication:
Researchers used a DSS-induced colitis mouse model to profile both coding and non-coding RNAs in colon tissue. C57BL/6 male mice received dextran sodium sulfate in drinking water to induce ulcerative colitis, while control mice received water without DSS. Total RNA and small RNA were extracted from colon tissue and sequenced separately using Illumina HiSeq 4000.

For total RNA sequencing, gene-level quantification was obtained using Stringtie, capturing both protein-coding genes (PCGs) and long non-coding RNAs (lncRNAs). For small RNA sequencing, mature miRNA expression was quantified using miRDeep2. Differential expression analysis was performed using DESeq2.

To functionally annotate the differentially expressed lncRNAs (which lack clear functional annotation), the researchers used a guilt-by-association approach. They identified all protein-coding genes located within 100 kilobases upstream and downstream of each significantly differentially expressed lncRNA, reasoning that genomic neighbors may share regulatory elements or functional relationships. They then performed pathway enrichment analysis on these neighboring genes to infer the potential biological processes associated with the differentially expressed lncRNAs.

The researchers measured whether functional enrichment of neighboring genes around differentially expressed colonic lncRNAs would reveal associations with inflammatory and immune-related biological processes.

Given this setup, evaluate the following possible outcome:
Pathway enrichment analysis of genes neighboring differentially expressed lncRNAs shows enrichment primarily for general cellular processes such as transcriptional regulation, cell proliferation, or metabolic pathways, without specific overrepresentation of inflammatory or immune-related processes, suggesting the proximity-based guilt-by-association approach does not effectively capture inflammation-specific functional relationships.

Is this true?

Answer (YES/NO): NO